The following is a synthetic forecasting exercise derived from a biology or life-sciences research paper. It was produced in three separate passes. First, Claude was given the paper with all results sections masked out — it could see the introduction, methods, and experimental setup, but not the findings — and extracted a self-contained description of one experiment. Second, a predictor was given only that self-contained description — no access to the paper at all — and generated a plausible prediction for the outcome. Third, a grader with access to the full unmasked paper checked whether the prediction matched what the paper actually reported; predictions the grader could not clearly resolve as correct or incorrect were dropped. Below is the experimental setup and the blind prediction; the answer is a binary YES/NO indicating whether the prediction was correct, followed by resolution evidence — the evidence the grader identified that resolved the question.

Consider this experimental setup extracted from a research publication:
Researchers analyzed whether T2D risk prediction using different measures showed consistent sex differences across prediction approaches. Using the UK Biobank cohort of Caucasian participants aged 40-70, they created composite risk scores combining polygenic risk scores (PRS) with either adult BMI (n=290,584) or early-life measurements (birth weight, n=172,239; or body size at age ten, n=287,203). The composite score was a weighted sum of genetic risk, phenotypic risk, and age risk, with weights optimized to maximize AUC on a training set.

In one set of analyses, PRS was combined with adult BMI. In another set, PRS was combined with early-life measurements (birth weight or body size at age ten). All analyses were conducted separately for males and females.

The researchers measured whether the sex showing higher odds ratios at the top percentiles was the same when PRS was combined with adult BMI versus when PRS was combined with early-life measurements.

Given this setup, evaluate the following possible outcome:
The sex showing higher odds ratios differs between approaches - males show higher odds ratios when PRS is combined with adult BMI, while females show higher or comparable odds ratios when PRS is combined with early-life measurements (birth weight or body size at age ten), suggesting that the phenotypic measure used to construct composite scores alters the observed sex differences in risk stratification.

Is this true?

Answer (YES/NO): NO